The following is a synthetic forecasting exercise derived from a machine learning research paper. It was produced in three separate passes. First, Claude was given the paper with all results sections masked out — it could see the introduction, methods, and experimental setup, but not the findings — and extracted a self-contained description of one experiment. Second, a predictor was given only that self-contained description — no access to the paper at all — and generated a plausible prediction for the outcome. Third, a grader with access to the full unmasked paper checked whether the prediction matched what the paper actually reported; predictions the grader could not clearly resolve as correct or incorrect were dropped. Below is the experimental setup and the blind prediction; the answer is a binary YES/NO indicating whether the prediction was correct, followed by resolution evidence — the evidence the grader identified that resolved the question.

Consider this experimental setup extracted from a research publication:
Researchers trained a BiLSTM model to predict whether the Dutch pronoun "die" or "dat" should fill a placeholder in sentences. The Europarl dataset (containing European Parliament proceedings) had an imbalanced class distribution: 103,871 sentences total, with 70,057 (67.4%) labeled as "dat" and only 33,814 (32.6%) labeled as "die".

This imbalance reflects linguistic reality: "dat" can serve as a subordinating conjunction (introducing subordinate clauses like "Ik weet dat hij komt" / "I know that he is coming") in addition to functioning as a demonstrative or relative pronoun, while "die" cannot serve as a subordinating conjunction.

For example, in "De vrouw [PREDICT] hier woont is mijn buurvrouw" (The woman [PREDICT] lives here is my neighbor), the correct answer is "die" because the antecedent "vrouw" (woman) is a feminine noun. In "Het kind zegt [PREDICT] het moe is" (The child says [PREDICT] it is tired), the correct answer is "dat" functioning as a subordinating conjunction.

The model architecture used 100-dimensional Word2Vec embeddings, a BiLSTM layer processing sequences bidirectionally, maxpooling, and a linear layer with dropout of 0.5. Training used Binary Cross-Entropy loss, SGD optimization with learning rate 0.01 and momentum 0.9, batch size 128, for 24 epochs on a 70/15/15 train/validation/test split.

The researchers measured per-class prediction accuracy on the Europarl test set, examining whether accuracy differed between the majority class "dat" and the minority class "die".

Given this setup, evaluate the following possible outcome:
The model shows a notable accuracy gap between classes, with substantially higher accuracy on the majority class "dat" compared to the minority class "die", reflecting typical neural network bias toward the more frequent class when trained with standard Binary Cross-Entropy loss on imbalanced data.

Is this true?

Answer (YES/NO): YES